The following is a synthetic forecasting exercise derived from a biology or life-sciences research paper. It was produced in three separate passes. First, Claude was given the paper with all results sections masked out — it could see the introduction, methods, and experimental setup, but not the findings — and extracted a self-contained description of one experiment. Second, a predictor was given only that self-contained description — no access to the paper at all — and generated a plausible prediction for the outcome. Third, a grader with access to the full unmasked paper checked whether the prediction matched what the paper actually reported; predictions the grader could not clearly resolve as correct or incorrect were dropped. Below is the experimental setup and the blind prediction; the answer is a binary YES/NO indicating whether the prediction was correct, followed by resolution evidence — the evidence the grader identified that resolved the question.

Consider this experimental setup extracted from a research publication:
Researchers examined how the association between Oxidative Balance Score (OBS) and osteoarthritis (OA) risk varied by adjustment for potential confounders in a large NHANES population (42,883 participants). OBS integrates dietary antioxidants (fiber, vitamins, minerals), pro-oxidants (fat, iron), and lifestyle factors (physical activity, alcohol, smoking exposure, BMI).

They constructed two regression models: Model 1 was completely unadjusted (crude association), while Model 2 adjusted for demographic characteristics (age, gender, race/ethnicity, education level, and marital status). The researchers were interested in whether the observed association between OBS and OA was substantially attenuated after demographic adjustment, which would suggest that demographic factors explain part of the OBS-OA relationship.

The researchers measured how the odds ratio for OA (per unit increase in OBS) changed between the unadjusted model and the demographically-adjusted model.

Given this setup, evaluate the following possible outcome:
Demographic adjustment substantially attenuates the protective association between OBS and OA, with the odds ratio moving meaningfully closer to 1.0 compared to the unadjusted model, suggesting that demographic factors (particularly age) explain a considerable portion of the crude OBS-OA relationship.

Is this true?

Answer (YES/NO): YES